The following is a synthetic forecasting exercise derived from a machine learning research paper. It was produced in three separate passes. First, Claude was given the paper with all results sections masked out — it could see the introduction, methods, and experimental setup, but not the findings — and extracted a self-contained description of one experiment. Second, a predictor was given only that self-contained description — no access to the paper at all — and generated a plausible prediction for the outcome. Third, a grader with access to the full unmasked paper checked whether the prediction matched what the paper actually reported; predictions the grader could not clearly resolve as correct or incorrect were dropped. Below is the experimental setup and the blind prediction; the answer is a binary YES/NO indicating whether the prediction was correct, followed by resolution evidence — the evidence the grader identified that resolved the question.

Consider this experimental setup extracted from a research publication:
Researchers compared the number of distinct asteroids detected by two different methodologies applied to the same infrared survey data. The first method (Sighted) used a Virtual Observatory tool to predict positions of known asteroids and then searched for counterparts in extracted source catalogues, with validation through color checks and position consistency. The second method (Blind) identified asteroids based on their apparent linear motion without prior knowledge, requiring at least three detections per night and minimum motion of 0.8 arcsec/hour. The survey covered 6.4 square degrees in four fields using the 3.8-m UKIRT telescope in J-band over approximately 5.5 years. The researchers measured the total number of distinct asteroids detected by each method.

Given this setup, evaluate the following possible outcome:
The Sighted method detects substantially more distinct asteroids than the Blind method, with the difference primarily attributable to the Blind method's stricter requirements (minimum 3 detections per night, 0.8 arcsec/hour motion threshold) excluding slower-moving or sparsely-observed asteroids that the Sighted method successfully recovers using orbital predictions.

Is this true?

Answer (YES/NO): YES